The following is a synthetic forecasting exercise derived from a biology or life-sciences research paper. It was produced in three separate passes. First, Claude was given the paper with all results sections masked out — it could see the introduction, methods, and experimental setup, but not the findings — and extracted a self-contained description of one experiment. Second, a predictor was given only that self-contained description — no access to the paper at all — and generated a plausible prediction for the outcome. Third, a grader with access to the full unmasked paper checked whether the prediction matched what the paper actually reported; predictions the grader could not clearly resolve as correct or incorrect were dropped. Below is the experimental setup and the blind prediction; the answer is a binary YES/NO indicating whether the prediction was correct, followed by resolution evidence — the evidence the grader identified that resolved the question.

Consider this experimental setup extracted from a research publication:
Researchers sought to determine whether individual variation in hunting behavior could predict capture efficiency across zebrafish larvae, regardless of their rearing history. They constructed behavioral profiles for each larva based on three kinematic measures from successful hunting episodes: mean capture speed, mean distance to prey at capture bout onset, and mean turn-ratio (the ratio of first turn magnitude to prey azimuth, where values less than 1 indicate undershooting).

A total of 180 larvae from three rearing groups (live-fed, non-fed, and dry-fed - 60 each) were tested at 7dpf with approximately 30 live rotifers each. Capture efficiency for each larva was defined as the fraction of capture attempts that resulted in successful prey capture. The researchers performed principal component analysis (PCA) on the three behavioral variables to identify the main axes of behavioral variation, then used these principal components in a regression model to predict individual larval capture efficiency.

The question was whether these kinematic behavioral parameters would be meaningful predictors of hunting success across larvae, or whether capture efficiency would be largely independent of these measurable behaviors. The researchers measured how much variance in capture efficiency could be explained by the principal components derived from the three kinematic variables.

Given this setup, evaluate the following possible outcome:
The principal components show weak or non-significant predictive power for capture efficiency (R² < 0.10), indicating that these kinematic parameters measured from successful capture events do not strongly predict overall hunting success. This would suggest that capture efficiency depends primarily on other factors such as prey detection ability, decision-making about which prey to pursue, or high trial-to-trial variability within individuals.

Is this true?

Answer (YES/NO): NO